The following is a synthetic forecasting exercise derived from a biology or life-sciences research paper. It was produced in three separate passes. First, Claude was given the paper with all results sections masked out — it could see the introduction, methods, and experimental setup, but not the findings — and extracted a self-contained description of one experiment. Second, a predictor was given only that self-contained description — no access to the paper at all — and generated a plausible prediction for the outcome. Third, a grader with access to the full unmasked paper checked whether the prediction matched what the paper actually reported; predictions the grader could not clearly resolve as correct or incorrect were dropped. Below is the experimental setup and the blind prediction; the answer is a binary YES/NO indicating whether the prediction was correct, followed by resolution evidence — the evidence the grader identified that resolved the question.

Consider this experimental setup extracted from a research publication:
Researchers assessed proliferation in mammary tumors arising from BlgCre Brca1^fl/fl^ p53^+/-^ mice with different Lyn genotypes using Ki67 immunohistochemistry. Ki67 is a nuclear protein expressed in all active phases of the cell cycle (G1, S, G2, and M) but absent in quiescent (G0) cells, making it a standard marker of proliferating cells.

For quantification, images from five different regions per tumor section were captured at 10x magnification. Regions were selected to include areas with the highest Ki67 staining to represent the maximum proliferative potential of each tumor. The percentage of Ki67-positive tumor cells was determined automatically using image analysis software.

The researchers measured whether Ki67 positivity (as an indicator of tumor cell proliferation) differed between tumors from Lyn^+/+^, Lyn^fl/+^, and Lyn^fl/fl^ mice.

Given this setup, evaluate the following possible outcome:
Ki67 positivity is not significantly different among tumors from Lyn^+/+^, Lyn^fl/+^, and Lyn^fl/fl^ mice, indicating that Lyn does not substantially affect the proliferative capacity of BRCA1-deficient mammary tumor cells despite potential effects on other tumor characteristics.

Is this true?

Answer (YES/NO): YES